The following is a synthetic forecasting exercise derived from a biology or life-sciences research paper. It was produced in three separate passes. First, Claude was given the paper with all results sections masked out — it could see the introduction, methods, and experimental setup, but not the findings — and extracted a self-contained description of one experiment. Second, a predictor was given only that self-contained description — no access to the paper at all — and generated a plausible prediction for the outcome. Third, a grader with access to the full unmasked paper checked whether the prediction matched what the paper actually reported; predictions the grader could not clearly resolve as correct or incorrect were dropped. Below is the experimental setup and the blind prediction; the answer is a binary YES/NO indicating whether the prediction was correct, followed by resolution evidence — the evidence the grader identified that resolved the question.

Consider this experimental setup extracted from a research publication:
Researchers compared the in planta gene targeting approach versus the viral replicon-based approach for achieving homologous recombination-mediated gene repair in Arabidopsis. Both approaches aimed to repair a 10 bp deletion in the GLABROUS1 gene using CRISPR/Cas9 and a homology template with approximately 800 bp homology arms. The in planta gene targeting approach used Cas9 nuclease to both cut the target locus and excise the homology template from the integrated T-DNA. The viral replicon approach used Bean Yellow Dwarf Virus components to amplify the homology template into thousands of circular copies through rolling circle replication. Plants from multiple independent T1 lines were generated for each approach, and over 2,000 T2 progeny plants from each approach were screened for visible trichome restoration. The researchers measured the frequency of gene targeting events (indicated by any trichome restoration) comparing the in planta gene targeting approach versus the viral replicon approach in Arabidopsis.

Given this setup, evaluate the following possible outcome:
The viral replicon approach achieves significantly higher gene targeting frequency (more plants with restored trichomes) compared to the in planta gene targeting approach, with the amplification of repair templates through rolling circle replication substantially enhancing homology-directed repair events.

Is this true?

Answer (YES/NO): NO